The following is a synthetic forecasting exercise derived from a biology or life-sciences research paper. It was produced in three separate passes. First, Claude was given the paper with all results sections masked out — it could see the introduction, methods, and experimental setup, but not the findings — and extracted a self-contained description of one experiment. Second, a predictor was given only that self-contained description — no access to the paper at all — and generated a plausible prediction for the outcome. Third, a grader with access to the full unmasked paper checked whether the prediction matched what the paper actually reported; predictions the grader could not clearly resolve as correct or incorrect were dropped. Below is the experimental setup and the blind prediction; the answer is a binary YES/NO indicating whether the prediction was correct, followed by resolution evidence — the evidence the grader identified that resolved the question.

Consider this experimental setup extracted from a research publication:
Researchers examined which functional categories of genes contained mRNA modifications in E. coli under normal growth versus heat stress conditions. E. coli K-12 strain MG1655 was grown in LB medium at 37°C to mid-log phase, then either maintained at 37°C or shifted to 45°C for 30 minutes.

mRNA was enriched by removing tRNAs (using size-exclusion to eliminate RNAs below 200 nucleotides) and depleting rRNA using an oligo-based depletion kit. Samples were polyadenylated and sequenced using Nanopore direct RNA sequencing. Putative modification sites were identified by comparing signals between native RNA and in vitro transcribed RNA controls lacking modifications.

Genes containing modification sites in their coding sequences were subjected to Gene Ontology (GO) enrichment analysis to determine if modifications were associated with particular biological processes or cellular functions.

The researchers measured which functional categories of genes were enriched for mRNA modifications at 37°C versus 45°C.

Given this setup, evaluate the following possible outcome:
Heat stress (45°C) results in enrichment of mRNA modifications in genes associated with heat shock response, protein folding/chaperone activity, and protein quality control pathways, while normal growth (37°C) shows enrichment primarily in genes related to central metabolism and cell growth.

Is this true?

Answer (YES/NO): NO